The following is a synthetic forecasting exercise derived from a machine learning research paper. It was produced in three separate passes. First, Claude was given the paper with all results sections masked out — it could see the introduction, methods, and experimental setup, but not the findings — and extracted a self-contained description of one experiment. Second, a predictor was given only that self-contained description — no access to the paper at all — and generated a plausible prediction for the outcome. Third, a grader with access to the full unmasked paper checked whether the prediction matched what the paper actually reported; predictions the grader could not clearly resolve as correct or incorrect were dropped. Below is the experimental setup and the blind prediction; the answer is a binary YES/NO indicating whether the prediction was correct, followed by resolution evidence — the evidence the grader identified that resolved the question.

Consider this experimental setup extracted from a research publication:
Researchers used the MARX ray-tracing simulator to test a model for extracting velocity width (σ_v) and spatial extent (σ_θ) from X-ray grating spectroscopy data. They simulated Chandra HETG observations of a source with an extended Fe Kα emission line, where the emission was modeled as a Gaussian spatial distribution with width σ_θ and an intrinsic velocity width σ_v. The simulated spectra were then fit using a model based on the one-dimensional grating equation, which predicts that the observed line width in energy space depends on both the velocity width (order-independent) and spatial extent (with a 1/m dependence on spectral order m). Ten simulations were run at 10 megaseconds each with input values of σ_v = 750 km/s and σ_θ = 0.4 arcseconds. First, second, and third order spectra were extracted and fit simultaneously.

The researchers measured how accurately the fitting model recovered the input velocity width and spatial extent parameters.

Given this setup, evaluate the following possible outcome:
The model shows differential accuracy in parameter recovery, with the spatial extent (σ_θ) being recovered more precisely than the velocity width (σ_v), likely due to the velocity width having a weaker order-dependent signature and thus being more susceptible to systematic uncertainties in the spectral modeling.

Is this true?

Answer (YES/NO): NO